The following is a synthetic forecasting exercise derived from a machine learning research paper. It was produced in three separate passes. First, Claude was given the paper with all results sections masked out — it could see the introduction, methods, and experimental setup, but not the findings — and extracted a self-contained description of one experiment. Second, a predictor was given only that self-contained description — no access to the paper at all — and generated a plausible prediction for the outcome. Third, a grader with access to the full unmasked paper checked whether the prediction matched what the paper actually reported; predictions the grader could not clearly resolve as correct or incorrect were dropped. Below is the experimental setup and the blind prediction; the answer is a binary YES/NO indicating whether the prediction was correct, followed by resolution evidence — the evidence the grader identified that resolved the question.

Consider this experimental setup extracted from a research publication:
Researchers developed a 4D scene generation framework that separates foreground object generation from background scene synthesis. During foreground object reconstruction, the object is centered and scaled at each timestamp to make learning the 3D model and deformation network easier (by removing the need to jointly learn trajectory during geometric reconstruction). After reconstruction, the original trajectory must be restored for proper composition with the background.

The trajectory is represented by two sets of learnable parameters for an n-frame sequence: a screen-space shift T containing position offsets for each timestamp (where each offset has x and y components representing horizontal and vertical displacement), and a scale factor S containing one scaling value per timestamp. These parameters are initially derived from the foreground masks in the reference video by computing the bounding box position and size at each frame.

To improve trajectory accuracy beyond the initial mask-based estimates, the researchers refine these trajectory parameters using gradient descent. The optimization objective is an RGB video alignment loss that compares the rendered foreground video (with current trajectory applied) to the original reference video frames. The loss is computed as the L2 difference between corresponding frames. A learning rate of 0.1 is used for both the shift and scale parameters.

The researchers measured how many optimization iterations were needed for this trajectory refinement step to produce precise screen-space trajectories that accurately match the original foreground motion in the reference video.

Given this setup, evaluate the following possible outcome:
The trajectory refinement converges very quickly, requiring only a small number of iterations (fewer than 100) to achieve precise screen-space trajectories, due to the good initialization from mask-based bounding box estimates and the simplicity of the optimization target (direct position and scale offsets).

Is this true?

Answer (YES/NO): YES